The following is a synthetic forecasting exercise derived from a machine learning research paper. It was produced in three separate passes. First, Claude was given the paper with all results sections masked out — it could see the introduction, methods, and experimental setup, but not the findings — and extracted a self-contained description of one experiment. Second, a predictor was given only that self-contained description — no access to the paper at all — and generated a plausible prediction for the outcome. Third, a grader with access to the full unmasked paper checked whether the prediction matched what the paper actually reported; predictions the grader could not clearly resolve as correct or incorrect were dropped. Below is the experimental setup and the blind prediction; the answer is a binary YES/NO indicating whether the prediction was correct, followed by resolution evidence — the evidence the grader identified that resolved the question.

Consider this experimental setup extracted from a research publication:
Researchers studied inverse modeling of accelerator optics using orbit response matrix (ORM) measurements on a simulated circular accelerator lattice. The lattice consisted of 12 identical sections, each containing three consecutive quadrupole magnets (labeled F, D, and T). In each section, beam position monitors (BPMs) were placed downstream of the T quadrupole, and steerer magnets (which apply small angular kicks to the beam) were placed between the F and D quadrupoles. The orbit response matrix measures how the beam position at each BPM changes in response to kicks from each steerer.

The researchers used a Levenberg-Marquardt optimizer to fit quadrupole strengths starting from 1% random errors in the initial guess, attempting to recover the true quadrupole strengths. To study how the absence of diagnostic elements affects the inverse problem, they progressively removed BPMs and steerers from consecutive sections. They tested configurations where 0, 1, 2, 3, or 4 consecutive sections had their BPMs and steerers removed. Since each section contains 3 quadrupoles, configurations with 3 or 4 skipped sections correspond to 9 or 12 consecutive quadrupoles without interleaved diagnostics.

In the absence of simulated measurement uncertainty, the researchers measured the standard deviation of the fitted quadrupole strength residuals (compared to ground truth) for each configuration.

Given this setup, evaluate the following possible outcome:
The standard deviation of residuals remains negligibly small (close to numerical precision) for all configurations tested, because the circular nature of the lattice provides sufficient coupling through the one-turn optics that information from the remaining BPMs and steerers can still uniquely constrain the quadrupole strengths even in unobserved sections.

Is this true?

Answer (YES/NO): NO